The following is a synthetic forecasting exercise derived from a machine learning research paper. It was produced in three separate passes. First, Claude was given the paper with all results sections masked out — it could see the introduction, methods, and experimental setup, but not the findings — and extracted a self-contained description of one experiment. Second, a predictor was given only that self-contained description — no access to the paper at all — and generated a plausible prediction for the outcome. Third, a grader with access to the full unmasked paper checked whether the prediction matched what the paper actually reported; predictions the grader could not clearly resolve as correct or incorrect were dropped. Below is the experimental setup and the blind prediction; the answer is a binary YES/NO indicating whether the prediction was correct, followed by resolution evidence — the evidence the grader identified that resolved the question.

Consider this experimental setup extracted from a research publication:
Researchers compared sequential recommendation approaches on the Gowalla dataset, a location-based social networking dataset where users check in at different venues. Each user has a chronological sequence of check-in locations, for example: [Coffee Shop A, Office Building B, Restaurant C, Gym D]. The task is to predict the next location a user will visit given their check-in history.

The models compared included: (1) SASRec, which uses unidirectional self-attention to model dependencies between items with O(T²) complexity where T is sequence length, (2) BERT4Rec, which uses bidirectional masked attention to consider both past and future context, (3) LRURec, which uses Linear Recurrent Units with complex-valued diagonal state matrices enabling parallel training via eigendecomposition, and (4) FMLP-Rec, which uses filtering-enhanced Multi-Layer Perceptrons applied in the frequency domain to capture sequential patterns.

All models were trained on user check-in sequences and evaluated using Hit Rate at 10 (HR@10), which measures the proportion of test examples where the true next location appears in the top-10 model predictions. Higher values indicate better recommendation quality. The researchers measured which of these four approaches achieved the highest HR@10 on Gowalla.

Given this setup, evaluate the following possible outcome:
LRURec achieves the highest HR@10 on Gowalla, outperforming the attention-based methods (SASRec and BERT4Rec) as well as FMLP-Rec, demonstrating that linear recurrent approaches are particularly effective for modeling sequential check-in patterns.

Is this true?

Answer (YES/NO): NO